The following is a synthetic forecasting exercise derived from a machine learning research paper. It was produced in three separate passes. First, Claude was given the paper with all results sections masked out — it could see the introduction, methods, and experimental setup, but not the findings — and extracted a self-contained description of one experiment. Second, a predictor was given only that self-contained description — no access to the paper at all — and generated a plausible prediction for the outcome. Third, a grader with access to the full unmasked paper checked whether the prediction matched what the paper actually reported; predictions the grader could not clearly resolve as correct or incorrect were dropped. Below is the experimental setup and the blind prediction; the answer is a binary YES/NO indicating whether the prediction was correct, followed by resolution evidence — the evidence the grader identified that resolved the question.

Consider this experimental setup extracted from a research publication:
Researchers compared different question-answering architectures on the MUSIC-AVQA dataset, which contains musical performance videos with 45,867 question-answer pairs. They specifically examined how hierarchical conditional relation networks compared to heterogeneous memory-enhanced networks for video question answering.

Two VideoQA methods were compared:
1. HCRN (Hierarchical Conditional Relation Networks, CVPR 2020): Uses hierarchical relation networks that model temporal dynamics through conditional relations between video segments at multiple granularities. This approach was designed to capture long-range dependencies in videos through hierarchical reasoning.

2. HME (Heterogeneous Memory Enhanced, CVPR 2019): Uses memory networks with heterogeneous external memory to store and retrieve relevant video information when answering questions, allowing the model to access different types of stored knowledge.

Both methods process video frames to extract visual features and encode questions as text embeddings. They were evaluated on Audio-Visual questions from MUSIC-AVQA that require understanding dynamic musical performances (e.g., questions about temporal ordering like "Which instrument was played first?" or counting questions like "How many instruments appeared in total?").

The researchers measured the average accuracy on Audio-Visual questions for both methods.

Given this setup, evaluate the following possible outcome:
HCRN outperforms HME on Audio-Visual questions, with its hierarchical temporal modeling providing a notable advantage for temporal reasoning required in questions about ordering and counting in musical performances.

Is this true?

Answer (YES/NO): NO